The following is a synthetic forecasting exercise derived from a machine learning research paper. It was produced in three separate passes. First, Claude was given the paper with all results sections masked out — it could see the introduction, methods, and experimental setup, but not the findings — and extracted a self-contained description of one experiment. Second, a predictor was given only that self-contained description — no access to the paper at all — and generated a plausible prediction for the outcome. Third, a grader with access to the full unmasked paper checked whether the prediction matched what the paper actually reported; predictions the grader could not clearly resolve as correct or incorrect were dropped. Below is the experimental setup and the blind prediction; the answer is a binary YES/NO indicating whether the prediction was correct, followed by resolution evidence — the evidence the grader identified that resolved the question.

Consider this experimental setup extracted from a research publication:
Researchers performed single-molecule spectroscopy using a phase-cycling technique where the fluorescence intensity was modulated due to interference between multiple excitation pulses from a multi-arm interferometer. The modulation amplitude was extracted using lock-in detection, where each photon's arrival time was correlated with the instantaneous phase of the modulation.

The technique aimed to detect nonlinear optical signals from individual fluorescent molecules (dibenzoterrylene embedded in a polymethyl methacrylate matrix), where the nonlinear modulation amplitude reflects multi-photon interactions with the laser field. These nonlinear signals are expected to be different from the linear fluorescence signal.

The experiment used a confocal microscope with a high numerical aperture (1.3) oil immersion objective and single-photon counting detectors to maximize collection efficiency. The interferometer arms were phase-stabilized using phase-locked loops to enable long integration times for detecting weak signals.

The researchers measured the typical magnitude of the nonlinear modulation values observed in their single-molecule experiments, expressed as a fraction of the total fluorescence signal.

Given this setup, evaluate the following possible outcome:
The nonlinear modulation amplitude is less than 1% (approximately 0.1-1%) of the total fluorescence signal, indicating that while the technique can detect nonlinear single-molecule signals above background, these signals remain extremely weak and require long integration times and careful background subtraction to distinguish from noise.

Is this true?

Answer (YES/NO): NO